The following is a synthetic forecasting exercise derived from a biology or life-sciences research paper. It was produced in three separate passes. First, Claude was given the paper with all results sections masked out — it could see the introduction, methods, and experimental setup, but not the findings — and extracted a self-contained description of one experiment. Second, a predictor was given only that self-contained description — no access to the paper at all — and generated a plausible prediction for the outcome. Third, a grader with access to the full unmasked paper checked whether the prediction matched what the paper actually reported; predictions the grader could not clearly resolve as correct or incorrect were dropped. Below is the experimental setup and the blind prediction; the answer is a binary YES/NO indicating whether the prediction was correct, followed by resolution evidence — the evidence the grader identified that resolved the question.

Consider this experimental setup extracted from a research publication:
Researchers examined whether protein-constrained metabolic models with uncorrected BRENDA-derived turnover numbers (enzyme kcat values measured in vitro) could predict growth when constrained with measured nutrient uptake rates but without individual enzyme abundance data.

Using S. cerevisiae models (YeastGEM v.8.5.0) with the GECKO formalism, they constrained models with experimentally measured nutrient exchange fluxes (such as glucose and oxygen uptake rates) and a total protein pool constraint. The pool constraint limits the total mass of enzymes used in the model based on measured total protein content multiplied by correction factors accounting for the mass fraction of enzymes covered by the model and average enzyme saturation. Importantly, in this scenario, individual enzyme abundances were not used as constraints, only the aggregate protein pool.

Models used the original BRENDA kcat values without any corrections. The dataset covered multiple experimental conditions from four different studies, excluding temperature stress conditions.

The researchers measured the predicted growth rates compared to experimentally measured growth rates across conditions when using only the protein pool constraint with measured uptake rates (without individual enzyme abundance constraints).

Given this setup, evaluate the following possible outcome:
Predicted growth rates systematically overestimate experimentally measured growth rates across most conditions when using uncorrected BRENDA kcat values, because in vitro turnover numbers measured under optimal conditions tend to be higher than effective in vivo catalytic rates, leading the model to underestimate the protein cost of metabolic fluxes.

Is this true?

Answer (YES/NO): NO